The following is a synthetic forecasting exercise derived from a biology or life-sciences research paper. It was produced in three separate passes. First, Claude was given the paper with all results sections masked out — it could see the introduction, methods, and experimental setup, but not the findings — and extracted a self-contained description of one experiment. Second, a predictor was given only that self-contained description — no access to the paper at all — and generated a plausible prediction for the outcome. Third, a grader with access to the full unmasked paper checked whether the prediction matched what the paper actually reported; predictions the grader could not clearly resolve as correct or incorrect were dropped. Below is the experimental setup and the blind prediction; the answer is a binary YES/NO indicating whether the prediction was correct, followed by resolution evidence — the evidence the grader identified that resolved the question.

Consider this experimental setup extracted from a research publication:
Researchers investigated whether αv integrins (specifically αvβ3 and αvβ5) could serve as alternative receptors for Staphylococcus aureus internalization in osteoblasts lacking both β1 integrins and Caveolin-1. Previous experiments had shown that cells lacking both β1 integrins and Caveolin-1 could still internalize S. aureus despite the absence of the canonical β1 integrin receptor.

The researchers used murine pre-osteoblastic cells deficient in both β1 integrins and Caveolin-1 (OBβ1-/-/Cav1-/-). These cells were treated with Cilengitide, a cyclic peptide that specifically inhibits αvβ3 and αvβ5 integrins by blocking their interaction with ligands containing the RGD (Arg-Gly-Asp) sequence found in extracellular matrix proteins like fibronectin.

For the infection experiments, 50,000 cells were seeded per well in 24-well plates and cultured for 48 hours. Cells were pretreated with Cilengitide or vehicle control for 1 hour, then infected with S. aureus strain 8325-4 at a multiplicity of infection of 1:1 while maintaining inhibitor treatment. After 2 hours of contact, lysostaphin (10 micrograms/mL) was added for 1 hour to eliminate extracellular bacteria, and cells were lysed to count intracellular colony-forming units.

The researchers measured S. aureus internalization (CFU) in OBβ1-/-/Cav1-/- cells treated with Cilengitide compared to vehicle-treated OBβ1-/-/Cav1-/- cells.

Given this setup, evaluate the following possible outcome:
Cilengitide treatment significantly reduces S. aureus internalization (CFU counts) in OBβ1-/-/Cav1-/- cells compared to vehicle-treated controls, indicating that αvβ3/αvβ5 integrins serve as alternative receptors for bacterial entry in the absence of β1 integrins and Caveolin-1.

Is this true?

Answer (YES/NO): YES